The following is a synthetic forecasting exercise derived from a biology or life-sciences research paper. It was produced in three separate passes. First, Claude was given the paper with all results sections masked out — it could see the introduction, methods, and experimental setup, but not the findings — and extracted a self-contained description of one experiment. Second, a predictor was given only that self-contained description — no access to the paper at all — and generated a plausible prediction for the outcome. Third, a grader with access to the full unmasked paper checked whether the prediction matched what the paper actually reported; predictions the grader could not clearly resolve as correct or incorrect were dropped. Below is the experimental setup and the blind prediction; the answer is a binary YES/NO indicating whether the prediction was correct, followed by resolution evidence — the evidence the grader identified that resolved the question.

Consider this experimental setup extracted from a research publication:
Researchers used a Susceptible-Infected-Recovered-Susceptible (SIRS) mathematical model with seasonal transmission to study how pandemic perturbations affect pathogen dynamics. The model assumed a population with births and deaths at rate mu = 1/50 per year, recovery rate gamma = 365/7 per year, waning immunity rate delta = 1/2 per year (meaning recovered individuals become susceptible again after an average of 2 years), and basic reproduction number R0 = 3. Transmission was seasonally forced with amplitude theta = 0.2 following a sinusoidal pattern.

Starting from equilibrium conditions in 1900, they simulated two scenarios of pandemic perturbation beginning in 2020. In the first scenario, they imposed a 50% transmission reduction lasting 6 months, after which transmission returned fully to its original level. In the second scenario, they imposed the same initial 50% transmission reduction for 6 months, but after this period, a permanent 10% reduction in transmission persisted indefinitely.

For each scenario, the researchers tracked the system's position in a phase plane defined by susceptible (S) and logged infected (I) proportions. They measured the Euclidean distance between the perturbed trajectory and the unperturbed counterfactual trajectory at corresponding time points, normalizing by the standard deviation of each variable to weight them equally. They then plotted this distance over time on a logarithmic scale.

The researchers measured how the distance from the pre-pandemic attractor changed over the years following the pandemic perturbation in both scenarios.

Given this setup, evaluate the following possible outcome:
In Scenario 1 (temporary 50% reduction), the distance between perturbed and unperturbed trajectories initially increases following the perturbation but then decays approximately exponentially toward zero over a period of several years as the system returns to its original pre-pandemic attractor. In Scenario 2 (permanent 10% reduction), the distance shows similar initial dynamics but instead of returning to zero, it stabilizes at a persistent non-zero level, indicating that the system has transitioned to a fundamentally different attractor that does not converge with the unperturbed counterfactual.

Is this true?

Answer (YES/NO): YES